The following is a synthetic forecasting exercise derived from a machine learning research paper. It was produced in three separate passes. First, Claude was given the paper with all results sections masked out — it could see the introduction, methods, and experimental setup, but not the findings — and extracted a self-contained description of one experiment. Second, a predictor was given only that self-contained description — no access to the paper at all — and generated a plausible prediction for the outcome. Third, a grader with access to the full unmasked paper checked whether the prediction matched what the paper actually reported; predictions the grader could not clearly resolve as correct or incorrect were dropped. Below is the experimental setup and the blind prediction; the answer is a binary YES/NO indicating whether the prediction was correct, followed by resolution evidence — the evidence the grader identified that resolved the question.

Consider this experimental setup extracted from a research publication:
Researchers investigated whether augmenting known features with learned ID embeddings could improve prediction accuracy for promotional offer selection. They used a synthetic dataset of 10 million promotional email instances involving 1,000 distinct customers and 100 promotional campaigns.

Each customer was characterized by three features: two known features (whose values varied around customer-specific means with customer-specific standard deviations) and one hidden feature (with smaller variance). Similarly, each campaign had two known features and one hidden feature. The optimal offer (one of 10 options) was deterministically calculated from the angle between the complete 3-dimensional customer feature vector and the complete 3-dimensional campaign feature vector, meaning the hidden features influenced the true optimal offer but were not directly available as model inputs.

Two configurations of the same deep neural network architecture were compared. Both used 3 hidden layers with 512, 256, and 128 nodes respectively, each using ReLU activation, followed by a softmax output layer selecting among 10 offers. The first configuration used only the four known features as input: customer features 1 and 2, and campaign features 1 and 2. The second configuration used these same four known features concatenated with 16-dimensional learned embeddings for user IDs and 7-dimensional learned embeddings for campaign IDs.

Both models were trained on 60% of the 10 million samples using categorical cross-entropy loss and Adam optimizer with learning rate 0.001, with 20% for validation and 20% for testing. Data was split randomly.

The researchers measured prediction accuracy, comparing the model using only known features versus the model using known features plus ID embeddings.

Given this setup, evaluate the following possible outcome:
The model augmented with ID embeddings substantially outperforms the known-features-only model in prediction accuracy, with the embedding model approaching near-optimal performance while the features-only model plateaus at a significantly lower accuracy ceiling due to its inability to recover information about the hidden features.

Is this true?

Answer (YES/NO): NO